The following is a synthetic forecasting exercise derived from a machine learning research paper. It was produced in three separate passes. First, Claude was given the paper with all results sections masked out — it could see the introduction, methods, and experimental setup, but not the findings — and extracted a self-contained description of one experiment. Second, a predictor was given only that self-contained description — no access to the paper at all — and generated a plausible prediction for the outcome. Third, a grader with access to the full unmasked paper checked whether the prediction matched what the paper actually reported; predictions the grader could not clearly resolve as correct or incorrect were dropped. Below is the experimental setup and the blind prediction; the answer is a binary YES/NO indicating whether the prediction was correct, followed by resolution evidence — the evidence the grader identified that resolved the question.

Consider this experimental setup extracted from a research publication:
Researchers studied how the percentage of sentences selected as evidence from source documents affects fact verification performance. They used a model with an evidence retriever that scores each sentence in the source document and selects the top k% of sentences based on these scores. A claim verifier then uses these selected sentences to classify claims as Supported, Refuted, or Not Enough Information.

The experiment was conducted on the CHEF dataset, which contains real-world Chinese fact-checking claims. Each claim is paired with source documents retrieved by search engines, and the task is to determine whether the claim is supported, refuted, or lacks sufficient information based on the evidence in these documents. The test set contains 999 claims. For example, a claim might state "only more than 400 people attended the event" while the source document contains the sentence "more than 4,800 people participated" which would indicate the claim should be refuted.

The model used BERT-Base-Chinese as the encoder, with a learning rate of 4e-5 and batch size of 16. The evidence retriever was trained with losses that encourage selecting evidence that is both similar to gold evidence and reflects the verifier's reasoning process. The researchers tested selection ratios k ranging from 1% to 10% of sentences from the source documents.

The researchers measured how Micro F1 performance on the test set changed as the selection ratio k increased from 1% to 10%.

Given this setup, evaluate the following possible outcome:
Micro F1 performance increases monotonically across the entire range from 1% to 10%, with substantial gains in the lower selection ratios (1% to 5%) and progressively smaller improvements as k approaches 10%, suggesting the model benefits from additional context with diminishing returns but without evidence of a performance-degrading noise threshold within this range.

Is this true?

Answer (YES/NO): NO